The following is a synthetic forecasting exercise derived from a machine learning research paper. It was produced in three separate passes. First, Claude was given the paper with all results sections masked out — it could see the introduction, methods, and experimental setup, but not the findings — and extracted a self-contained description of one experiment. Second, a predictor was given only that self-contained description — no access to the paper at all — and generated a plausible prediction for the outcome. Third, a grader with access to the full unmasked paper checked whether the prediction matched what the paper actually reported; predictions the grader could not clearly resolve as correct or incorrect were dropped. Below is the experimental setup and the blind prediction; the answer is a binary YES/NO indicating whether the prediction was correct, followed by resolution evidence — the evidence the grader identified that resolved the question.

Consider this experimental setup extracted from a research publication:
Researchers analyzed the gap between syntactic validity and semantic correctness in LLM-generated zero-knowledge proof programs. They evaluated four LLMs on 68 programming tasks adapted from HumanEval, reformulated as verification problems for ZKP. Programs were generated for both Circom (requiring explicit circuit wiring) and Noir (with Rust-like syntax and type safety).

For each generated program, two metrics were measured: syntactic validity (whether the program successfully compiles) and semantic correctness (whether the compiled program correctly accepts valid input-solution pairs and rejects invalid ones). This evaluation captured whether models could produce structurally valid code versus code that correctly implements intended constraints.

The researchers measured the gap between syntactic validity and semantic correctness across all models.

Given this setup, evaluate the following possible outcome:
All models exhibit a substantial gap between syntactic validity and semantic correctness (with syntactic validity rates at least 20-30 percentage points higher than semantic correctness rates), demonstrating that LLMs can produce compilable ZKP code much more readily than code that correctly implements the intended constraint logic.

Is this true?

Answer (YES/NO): NO